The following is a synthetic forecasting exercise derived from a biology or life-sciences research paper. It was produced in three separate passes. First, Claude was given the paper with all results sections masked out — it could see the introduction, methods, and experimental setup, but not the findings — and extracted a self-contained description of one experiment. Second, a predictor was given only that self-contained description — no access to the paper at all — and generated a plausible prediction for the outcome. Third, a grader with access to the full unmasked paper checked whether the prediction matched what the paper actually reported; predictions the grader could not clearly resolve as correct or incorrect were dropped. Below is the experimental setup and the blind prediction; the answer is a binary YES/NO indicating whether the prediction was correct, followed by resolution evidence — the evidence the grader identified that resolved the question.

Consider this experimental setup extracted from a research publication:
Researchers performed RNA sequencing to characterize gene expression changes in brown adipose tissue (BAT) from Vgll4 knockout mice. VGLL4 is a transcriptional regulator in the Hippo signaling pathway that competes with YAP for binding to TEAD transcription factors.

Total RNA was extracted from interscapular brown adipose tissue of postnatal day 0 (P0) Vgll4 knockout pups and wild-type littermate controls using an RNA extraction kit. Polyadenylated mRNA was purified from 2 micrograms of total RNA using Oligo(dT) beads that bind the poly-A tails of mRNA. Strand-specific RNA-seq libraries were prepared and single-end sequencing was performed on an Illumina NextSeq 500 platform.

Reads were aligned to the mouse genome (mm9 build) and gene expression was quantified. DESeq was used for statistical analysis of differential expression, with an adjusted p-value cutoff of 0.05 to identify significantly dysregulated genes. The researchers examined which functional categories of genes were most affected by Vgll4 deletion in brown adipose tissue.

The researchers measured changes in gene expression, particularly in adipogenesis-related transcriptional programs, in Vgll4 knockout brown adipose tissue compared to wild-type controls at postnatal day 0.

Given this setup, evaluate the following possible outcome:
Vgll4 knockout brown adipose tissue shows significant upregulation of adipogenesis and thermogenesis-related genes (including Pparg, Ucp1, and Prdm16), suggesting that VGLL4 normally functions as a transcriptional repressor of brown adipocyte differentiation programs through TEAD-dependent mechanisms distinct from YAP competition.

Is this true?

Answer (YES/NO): NO